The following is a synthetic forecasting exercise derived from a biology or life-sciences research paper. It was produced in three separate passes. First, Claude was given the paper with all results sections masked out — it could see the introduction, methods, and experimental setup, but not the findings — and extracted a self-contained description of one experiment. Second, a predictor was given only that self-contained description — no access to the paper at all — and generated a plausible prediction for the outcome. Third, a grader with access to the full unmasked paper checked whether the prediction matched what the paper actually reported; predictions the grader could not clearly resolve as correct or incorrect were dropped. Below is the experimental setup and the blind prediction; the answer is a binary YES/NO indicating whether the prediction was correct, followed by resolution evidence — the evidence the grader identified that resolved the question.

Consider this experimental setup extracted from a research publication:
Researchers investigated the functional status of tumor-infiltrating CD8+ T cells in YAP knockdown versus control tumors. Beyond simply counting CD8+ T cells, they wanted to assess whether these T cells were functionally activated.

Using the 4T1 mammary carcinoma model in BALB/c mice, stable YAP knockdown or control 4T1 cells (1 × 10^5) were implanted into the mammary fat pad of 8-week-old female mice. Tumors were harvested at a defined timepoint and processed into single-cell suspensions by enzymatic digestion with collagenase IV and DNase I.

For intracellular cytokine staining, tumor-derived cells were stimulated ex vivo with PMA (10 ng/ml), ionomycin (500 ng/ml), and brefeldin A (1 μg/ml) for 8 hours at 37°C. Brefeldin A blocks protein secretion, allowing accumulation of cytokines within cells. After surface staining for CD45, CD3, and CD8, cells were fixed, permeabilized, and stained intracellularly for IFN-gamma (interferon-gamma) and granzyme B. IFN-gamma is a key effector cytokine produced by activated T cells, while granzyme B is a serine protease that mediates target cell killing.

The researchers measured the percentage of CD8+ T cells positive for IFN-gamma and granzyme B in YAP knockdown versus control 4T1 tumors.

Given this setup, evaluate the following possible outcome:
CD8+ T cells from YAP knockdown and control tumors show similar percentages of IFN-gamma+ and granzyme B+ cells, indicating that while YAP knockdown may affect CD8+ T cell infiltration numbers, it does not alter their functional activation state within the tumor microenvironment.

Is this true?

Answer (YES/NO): NO